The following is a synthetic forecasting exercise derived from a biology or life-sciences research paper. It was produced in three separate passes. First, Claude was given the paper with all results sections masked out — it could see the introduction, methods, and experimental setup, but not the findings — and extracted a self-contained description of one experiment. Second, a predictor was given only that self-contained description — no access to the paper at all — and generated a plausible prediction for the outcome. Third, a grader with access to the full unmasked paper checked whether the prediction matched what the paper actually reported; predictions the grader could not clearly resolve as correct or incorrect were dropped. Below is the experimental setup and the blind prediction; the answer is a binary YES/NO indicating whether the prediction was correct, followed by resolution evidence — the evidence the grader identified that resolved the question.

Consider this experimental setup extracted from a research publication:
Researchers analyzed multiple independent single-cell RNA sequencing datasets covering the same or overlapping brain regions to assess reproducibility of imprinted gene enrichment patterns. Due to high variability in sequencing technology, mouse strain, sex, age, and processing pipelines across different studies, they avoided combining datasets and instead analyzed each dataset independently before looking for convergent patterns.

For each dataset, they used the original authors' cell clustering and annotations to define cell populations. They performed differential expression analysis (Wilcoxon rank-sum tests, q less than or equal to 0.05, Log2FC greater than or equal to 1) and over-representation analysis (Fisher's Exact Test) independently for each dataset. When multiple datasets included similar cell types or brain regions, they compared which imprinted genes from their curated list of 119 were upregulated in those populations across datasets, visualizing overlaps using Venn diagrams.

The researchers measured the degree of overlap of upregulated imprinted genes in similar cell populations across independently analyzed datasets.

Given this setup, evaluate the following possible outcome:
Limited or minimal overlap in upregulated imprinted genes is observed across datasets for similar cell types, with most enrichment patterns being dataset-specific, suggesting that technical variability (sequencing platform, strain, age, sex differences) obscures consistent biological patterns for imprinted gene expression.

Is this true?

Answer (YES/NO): NO